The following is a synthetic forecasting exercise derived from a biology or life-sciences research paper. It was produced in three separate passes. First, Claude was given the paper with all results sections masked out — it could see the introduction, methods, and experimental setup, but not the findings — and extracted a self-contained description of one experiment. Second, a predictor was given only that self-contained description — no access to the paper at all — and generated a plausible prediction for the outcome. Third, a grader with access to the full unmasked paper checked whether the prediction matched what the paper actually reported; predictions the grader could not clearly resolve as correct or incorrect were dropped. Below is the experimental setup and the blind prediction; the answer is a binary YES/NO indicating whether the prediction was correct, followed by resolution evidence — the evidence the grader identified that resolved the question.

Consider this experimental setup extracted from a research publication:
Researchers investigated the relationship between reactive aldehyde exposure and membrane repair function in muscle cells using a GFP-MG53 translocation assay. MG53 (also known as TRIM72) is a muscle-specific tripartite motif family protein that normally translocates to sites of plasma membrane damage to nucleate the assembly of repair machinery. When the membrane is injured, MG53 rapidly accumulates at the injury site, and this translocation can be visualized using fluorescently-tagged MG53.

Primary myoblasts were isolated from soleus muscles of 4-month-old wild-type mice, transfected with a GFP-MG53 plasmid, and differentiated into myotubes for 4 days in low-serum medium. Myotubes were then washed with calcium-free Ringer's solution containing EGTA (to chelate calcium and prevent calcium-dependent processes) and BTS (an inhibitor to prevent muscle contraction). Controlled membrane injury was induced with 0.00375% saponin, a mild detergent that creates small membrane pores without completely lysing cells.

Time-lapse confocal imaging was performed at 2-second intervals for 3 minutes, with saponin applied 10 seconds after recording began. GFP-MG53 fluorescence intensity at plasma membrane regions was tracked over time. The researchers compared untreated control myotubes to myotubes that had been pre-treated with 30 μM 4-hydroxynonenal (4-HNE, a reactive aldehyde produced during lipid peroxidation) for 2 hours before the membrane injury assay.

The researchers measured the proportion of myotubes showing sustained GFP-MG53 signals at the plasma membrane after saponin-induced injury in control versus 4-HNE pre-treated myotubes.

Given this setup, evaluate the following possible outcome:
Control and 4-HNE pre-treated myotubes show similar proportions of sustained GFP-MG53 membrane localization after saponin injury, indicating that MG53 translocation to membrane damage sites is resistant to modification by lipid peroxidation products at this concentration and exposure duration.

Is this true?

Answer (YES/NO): NO